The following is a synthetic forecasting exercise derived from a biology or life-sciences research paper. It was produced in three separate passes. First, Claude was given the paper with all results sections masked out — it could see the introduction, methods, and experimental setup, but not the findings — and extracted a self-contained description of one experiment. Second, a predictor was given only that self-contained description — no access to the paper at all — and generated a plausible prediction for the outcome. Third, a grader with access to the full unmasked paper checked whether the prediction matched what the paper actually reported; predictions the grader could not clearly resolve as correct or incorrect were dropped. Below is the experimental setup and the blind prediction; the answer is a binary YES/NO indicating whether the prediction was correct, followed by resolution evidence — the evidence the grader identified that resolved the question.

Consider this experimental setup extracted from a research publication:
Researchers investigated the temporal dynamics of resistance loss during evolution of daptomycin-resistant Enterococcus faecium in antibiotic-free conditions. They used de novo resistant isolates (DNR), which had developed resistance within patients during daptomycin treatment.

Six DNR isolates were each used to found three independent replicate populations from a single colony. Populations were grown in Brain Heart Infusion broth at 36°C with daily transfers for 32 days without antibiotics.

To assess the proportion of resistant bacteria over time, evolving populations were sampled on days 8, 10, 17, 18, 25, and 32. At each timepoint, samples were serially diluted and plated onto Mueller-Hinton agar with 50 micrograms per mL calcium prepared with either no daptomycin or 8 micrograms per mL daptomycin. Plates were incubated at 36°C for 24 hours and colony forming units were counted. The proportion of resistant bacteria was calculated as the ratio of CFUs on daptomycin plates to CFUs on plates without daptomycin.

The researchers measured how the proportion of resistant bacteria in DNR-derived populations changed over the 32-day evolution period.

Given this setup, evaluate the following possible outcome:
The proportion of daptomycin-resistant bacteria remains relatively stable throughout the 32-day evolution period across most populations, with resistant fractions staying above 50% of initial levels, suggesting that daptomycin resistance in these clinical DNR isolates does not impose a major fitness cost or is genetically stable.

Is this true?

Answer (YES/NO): NO